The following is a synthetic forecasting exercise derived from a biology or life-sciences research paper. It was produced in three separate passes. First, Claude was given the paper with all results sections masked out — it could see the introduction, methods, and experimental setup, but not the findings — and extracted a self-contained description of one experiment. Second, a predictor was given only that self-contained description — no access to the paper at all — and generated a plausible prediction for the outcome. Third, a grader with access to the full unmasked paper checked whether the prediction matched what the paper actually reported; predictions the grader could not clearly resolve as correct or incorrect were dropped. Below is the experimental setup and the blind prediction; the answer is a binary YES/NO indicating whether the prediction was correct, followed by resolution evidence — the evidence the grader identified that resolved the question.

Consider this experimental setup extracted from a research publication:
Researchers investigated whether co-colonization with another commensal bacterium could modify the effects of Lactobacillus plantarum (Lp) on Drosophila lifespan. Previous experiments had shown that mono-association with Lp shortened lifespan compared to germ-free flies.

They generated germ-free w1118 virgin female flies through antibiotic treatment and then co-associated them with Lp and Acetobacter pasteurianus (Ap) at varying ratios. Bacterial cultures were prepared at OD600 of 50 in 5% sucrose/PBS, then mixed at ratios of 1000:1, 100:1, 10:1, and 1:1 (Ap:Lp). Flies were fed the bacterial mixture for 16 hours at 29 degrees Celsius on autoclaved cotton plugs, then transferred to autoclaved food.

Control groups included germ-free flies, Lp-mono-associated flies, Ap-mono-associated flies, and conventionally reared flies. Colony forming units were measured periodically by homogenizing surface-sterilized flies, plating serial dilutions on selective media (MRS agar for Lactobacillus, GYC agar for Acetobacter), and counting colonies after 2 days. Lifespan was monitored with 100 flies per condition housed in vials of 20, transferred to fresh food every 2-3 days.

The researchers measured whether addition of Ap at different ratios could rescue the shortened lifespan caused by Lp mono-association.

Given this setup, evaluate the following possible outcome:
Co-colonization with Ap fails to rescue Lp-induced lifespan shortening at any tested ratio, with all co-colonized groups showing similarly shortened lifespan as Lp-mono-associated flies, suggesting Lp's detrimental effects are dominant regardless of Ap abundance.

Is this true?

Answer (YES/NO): NO